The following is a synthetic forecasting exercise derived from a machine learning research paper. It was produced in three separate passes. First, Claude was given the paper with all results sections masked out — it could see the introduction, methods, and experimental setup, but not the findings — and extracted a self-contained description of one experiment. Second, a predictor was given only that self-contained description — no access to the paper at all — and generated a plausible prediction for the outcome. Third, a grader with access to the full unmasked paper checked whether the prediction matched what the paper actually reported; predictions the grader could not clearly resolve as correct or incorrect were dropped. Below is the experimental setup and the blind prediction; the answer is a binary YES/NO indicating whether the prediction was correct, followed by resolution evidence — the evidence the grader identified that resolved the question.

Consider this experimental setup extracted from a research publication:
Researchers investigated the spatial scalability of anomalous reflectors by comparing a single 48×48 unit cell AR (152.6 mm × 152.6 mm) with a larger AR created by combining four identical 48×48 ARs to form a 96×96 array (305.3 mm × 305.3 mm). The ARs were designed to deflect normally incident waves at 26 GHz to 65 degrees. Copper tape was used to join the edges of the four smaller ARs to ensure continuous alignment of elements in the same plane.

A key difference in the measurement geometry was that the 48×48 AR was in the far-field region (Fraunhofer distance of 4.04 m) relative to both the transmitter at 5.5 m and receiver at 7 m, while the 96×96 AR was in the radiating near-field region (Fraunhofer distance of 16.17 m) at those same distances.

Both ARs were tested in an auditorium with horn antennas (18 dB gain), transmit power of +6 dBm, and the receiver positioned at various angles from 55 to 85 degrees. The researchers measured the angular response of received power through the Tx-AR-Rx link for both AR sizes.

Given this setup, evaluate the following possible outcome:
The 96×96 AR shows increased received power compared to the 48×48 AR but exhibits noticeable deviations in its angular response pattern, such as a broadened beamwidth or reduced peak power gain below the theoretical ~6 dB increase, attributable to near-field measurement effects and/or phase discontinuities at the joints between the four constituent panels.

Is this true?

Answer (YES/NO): NO